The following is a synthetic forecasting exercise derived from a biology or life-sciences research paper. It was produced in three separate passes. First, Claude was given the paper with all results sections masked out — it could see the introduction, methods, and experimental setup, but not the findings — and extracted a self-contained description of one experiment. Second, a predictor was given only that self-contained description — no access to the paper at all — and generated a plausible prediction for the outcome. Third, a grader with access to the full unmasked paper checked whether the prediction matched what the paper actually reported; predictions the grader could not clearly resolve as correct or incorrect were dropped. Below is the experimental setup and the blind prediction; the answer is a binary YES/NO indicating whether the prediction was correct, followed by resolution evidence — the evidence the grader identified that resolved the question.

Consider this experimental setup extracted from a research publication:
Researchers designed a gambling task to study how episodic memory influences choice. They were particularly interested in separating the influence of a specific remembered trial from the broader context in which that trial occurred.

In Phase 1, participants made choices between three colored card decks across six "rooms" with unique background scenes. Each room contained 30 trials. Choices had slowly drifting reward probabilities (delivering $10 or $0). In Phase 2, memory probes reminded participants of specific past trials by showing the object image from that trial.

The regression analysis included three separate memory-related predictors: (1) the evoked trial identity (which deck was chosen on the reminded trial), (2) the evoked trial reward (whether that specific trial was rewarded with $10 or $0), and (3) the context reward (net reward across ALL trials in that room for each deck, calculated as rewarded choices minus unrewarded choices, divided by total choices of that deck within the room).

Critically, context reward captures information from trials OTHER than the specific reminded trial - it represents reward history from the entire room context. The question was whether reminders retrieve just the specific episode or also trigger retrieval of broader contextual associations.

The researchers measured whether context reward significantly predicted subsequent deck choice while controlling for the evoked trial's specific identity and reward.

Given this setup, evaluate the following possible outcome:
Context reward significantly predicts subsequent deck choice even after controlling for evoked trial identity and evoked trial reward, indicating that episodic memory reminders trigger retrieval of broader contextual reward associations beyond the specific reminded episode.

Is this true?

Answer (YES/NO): YES